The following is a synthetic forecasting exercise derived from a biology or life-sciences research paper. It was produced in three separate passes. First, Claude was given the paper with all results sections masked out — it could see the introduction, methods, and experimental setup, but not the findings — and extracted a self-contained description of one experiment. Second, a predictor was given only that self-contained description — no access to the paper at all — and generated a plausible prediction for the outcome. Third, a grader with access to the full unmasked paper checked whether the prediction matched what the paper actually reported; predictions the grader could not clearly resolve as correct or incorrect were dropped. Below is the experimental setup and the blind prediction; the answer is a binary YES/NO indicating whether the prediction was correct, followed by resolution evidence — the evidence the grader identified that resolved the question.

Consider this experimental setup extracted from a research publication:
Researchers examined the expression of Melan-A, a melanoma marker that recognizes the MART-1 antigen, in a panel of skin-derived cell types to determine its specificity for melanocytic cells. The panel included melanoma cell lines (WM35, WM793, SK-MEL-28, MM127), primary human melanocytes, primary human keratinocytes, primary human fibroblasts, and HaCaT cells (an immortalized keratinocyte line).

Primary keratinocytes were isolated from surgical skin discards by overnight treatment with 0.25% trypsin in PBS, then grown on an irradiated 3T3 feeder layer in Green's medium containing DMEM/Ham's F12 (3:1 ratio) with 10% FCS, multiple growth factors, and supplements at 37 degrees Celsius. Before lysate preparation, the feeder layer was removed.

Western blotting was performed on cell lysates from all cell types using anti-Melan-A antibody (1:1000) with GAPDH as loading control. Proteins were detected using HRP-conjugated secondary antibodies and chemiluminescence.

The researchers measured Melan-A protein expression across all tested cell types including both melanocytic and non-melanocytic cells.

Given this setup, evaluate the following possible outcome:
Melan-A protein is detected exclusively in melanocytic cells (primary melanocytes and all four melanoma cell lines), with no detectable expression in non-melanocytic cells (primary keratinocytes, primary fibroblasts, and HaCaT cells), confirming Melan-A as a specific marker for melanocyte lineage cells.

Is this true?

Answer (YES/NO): NO